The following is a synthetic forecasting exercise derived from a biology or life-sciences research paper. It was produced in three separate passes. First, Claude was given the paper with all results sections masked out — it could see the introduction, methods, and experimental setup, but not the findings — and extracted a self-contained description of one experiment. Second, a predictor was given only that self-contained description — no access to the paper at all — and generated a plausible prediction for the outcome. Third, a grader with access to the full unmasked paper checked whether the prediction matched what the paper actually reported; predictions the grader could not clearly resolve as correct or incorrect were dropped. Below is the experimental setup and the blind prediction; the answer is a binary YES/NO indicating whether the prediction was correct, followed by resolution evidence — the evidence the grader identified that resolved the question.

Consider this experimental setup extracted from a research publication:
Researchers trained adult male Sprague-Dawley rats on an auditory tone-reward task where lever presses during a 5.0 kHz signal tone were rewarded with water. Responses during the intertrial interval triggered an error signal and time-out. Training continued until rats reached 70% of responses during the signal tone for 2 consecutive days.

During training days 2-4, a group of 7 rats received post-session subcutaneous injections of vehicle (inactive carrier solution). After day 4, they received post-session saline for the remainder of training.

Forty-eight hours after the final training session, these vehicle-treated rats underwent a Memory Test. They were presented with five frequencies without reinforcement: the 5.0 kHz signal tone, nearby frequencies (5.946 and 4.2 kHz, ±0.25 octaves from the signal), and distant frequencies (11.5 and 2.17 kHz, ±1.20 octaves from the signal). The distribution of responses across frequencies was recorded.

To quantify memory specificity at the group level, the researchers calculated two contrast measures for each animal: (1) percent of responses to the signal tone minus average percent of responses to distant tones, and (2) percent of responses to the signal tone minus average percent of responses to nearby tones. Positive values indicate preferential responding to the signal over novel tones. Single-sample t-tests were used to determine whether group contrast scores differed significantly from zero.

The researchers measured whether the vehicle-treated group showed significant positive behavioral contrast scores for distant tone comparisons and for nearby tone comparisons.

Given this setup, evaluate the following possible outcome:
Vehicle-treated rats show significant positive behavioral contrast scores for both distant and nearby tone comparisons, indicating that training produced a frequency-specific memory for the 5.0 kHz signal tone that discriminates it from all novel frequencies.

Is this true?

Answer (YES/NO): NO